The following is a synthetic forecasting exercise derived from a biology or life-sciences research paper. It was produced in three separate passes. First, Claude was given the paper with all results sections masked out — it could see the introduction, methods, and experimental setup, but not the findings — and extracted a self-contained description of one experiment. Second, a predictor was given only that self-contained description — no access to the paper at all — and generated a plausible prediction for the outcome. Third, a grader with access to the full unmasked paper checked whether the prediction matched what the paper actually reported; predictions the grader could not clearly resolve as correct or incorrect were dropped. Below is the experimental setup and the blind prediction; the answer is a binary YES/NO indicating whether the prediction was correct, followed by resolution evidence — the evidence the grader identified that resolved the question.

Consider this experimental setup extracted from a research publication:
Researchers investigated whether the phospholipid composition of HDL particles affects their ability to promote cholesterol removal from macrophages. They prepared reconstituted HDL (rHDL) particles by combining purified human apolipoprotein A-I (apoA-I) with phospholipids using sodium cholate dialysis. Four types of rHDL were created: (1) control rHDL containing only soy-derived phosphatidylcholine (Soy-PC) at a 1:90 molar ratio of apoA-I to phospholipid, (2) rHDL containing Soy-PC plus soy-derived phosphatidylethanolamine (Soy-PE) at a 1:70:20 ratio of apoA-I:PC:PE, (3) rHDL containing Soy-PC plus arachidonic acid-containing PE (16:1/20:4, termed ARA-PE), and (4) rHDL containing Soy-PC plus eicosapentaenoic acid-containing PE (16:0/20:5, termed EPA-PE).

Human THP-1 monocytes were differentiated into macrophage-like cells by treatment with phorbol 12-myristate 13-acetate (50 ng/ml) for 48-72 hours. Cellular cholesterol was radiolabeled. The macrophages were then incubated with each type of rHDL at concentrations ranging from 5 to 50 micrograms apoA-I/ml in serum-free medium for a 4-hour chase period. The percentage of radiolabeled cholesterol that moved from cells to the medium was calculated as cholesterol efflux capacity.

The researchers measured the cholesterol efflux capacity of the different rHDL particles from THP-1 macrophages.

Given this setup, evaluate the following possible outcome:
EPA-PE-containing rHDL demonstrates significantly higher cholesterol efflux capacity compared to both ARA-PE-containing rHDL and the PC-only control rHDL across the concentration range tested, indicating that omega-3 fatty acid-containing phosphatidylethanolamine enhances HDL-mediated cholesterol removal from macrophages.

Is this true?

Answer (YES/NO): YES